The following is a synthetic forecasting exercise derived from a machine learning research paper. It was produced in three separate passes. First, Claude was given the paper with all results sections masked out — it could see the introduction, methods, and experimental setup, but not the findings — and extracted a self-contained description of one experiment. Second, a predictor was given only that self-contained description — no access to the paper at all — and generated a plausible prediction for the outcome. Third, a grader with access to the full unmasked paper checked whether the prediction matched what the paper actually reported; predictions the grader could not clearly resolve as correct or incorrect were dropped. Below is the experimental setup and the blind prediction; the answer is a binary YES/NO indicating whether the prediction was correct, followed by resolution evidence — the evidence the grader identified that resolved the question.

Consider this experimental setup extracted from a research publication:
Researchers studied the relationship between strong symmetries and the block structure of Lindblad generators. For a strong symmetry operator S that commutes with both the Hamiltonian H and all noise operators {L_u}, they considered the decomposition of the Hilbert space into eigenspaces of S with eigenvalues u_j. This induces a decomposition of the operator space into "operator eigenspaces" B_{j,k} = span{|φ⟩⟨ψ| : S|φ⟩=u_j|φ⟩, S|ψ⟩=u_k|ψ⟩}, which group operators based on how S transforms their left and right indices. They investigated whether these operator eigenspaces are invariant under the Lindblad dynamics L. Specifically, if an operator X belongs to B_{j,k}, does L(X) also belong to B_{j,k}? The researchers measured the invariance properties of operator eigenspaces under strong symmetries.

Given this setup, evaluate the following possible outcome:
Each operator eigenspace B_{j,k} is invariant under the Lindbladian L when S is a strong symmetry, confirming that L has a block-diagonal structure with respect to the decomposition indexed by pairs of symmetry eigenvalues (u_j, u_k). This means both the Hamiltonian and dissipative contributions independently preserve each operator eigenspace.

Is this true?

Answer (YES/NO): YES